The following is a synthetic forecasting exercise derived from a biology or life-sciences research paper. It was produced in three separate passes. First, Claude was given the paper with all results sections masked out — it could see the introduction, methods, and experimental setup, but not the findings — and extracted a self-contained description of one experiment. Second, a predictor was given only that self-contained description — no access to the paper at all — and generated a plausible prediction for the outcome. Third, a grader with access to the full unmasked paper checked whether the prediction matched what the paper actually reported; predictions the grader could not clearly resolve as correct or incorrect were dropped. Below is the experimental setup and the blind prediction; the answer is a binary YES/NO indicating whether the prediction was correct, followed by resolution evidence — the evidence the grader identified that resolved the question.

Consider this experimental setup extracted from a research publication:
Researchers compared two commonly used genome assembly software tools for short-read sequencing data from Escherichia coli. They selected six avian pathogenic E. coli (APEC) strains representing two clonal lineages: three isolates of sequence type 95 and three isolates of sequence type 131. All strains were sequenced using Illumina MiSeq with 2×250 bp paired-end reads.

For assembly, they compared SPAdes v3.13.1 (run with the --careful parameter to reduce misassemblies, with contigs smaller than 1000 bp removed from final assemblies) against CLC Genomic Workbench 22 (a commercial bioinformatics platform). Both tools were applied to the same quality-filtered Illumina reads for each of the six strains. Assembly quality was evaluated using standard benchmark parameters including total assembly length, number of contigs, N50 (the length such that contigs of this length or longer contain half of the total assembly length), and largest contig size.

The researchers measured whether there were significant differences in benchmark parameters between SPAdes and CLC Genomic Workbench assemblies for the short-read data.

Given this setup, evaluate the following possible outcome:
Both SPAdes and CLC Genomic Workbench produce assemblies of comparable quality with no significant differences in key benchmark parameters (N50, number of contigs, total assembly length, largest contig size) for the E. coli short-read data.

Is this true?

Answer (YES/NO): YES